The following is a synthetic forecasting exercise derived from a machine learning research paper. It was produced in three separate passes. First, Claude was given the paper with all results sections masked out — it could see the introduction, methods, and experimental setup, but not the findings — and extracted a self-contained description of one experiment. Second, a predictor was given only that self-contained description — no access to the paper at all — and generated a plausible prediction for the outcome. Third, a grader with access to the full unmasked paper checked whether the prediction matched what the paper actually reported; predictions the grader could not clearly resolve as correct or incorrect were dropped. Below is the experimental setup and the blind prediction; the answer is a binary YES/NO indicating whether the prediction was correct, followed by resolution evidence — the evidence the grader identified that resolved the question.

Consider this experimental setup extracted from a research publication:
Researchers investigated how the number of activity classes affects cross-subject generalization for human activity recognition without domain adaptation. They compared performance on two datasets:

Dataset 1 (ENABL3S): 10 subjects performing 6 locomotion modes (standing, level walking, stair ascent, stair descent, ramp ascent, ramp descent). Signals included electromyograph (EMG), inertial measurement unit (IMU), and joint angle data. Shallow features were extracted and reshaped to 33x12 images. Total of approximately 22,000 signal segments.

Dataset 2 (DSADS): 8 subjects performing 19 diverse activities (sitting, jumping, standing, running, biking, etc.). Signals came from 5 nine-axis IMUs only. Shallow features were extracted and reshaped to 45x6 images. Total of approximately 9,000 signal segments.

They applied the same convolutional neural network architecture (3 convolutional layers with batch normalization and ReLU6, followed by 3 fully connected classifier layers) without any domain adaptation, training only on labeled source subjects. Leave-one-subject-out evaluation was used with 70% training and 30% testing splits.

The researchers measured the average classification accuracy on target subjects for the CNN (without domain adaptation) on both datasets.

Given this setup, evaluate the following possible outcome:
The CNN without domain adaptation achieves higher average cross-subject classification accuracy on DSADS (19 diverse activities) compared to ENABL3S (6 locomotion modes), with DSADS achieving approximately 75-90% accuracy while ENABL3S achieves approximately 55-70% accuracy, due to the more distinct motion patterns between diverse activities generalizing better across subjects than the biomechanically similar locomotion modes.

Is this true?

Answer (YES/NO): NO